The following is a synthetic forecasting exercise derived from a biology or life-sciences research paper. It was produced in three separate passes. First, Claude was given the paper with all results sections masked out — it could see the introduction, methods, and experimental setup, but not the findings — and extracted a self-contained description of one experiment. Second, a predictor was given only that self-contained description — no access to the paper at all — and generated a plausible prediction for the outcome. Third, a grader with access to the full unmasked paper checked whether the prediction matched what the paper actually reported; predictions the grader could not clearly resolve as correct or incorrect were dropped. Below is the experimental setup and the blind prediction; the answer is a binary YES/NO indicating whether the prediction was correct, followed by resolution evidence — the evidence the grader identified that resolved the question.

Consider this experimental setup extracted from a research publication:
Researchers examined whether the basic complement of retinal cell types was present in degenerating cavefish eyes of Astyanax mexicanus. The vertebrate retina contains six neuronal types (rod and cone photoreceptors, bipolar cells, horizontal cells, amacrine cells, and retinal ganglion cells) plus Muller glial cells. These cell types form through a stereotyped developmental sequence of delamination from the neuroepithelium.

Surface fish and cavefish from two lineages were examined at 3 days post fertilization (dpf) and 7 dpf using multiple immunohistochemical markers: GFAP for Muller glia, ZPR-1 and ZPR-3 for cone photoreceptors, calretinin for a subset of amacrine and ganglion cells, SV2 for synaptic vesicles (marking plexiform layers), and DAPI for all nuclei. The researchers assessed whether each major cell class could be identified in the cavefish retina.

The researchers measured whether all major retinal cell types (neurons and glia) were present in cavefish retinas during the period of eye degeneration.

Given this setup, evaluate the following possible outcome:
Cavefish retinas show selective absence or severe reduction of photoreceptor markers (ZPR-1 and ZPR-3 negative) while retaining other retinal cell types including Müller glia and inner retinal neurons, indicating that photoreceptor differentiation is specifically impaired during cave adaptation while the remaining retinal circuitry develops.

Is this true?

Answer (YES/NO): NO